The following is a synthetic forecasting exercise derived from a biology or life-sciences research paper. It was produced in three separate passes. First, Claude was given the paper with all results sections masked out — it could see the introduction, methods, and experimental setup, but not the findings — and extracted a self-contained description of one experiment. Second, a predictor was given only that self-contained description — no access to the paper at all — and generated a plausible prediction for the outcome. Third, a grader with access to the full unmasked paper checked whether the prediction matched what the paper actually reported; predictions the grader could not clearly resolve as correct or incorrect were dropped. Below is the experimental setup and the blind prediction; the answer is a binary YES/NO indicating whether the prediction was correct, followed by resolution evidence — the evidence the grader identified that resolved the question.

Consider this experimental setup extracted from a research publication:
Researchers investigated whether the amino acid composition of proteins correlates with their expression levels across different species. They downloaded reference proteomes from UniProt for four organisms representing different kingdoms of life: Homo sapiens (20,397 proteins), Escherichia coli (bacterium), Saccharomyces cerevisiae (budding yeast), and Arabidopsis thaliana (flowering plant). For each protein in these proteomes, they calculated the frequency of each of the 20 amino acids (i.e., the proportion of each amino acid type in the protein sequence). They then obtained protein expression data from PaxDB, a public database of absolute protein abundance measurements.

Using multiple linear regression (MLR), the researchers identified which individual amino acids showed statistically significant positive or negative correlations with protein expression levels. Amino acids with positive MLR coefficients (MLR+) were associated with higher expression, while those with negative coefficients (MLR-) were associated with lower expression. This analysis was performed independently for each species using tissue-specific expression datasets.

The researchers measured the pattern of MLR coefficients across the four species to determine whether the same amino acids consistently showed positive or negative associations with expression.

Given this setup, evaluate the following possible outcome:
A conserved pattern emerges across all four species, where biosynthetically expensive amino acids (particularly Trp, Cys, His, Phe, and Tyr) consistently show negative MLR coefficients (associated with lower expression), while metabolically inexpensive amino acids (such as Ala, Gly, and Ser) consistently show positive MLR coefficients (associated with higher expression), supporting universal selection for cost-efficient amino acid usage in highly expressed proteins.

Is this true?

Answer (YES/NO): NO